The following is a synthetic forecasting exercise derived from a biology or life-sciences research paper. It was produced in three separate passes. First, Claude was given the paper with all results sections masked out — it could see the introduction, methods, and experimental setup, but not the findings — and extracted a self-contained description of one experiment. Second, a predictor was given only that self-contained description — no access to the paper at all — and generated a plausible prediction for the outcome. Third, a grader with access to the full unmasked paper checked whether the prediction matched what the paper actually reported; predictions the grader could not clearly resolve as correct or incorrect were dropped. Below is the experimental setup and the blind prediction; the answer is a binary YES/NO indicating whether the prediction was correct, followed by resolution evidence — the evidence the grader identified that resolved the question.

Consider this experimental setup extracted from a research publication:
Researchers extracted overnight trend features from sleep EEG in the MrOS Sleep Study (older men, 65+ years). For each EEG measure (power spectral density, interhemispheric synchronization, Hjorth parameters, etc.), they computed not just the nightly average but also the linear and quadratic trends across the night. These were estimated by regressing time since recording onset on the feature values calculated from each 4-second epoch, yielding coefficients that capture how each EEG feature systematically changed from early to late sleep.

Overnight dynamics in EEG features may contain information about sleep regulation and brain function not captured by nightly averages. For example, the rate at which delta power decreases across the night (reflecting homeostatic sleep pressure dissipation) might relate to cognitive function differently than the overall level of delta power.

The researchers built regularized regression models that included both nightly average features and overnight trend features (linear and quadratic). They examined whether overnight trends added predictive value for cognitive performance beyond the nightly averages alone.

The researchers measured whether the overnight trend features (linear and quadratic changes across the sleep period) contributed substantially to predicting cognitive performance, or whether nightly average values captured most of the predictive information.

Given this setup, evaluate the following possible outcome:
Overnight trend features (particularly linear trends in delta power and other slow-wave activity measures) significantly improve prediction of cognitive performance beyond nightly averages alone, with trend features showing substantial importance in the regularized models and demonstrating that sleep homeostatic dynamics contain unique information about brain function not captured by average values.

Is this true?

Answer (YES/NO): NO